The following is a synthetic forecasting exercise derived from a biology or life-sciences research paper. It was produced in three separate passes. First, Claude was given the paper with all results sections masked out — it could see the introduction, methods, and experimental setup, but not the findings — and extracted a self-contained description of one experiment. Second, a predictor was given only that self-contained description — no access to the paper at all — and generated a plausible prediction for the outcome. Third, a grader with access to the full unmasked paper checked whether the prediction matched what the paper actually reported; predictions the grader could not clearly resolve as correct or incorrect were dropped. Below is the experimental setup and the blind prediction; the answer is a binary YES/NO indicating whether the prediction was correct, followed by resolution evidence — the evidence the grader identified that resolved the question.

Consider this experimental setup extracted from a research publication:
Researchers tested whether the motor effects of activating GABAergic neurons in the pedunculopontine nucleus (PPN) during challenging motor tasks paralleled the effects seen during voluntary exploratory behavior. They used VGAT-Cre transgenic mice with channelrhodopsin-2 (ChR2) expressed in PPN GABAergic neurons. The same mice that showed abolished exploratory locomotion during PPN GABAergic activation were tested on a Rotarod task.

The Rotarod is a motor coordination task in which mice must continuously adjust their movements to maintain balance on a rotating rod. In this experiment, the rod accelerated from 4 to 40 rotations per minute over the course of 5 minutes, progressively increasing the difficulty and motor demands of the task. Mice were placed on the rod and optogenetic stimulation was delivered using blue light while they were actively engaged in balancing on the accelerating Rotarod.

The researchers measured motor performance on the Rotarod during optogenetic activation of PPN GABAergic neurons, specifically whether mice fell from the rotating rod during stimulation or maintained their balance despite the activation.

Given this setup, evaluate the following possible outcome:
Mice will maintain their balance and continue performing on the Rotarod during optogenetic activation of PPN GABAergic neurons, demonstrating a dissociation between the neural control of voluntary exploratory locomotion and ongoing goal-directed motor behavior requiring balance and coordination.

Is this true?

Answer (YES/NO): YES